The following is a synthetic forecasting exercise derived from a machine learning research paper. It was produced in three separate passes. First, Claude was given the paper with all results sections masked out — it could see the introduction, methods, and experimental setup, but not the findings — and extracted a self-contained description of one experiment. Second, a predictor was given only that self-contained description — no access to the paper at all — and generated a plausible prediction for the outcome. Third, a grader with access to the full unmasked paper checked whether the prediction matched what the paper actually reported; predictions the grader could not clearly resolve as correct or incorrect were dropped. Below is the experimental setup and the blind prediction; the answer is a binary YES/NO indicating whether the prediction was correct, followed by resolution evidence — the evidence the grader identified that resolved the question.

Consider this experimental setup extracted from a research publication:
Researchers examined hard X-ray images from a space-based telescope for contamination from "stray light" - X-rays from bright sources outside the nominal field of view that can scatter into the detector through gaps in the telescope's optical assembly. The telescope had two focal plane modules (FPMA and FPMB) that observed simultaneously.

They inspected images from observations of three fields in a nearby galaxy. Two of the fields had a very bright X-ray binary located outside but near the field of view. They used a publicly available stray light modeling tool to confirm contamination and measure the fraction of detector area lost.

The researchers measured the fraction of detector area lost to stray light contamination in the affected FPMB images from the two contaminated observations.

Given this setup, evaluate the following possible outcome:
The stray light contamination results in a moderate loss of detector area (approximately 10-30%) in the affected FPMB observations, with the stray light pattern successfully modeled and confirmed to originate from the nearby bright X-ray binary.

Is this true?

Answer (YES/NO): NO